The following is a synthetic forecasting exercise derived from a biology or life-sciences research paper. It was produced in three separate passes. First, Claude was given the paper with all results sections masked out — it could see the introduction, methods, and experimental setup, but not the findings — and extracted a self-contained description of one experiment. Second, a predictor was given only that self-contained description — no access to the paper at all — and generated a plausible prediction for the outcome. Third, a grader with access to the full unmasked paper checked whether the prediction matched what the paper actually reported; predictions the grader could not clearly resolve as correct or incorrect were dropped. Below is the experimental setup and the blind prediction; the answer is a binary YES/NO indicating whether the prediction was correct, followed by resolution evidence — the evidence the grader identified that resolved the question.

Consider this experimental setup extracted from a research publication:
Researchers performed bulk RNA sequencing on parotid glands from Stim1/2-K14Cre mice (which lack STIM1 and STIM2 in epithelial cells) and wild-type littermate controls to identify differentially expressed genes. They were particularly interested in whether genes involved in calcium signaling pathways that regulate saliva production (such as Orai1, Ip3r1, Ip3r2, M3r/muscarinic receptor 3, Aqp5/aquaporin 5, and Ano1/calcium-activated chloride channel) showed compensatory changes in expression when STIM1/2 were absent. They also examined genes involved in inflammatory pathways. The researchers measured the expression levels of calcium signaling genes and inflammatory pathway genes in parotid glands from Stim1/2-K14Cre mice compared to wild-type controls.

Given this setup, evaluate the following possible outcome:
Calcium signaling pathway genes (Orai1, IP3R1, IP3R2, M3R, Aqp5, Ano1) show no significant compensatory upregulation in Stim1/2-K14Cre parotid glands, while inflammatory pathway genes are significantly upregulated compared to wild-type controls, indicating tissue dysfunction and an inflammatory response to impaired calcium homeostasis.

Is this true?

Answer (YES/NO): NO